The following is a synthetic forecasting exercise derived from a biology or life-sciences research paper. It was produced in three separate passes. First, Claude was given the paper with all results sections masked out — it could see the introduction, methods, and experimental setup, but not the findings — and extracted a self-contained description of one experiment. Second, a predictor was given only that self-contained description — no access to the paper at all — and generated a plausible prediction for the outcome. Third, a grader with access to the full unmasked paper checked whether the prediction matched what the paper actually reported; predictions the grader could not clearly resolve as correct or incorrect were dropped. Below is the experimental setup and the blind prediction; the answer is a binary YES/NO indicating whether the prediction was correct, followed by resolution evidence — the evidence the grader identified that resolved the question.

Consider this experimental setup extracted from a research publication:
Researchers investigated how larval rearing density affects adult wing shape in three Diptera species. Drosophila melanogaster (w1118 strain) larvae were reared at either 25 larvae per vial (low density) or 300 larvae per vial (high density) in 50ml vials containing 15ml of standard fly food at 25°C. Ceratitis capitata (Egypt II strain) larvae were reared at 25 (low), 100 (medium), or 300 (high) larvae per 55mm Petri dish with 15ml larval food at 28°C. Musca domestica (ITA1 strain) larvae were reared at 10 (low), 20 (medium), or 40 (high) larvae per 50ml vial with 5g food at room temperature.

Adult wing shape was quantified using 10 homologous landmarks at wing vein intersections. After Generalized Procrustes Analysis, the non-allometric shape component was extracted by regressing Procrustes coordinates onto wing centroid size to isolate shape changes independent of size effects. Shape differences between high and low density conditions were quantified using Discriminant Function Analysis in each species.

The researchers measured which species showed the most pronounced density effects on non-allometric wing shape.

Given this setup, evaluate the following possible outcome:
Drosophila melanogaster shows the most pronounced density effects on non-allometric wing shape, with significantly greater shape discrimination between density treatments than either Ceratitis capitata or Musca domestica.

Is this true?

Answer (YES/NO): NO